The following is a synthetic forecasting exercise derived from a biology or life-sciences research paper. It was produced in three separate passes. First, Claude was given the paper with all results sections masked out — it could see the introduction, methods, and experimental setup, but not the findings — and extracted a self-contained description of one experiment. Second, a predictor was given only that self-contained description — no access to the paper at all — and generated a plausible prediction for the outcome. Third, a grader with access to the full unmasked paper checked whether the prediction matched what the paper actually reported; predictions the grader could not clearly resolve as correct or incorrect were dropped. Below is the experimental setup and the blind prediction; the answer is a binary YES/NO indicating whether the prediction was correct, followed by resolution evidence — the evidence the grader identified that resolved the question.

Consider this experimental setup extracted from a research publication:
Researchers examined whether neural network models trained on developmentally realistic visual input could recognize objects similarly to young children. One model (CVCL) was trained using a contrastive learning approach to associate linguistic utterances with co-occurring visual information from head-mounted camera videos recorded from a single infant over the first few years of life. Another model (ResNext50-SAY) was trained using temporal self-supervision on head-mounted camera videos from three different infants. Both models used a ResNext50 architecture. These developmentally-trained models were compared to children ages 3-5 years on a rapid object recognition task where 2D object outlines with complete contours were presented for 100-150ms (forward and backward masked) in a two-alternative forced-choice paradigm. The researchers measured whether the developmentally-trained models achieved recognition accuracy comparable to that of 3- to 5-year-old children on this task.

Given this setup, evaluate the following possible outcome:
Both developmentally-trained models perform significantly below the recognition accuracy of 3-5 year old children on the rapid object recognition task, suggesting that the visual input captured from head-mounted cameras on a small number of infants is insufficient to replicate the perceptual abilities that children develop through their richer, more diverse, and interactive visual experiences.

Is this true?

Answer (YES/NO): YES